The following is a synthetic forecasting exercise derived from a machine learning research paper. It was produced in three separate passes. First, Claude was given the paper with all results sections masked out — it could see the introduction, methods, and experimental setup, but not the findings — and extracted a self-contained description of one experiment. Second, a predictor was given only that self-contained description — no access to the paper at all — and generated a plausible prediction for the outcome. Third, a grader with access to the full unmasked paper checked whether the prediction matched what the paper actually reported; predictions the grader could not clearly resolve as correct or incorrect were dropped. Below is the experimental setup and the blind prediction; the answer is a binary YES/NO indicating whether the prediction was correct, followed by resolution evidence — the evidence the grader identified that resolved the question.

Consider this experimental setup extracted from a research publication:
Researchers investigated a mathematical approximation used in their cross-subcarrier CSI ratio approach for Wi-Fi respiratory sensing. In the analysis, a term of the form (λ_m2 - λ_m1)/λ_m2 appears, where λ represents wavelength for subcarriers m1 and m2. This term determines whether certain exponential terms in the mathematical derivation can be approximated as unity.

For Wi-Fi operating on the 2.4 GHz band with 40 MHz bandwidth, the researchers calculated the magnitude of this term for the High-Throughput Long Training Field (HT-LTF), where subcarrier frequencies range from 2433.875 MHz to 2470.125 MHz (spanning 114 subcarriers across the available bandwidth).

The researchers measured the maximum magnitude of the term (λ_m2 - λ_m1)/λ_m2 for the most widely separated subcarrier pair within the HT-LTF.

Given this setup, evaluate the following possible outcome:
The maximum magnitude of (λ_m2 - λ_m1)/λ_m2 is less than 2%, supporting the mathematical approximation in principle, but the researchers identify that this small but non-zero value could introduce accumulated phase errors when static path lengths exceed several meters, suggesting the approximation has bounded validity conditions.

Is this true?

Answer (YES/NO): NO